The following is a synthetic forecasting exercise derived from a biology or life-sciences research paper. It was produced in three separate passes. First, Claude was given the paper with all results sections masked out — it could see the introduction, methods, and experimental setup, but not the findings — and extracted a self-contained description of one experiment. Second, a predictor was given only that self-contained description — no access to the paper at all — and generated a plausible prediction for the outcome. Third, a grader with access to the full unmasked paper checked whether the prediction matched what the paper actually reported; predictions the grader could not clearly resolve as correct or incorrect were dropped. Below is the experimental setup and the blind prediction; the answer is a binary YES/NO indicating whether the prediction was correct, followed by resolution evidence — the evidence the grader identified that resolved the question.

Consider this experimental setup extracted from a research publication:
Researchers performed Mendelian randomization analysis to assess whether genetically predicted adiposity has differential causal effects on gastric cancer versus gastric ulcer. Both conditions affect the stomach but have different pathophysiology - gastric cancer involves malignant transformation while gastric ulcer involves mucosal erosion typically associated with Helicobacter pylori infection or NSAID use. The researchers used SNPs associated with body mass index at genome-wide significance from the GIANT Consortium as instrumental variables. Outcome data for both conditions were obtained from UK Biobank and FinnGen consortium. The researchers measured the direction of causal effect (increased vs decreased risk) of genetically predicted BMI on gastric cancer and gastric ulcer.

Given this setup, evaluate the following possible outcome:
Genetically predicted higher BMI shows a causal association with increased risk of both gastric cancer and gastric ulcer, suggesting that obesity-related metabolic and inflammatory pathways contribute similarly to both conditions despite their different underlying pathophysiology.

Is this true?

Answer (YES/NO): NO